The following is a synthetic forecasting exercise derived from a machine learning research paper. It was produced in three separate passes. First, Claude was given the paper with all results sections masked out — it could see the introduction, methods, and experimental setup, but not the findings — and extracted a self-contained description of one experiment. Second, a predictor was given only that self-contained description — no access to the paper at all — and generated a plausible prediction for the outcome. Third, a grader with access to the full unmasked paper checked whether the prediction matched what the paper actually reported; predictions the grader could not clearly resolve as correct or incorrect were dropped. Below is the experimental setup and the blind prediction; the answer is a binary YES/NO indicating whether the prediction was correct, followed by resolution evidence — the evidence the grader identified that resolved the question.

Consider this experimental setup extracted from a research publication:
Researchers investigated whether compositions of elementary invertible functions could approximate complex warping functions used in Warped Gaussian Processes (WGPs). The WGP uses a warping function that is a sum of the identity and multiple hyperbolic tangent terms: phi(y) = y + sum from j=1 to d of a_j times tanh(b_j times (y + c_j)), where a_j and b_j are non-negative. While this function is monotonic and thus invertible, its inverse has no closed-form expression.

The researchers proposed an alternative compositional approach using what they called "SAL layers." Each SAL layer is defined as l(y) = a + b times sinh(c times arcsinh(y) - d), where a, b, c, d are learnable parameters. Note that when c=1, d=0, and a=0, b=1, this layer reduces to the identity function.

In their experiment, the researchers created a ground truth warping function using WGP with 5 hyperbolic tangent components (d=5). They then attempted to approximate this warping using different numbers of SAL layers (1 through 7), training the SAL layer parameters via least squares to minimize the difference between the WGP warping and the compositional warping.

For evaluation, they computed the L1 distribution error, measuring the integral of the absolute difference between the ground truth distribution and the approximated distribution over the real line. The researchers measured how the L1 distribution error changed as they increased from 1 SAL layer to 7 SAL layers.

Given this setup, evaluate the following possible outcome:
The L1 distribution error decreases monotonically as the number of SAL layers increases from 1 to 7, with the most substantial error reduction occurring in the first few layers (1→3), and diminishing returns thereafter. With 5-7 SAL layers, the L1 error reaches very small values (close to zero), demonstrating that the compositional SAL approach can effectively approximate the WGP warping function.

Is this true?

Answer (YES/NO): NO